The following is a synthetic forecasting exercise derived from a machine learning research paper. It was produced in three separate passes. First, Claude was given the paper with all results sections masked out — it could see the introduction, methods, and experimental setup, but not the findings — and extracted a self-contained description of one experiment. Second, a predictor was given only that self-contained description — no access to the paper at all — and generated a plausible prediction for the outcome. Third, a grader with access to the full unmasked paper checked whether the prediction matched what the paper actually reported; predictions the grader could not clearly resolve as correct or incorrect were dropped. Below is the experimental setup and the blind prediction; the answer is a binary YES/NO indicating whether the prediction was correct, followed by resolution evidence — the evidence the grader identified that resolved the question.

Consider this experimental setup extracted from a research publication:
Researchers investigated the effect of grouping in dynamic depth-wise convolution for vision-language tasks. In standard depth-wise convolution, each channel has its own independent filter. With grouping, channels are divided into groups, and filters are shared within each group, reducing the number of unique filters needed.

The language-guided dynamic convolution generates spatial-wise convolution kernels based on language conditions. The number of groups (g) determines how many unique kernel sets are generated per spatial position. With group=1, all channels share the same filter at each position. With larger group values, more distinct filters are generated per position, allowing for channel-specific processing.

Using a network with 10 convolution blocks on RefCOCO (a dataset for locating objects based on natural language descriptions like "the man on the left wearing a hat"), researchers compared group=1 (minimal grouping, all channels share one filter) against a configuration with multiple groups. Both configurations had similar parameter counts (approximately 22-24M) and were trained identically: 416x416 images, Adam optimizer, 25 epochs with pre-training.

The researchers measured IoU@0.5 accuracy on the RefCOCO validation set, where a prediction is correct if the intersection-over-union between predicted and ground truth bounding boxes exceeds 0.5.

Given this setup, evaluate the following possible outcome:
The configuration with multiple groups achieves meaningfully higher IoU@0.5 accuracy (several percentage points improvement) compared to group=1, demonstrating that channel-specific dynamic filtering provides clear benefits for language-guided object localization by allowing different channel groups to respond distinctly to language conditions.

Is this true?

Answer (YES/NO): YES